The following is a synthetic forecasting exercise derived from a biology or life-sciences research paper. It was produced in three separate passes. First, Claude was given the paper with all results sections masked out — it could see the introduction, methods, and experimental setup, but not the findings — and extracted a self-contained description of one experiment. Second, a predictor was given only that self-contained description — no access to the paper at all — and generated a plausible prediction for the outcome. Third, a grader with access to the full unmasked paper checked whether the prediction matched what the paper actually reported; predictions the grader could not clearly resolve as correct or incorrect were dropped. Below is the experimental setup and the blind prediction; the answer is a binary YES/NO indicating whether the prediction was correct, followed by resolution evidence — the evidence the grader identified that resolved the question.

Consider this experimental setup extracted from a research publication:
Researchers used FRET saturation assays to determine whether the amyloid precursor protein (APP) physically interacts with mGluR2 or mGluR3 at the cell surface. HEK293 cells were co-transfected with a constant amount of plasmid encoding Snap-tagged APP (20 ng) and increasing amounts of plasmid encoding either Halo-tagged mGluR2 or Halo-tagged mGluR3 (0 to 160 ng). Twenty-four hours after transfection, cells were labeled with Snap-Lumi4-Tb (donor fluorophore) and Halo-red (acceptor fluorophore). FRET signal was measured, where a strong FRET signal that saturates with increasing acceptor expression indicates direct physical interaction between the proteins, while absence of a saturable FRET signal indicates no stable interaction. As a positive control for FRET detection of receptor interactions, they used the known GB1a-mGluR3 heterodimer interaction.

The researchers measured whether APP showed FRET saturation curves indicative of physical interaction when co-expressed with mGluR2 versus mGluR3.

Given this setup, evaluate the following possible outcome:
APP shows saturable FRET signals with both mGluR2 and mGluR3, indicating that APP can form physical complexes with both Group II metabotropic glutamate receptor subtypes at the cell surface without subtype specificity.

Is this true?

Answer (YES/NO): NO